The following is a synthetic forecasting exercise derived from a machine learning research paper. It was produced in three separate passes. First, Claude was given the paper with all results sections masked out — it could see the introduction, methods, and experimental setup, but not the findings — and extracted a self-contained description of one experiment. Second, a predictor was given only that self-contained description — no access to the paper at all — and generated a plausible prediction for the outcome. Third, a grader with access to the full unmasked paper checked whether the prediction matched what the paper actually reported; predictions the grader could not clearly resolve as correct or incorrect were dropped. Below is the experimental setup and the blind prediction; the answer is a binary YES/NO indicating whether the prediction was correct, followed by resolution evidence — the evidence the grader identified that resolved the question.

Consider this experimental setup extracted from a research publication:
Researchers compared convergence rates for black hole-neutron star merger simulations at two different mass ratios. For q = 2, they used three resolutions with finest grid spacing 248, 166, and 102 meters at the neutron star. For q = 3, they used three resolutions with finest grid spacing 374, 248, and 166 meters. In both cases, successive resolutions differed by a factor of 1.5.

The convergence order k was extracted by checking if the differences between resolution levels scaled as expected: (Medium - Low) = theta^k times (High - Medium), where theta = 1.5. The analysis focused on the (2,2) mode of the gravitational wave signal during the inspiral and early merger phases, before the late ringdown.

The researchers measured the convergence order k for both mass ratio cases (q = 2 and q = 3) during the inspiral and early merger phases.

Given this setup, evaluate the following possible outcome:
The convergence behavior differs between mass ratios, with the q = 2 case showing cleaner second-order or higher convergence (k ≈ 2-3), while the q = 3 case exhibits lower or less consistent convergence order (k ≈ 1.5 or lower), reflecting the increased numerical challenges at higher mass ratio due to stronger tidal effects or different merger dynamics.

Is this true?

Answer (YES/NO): NO